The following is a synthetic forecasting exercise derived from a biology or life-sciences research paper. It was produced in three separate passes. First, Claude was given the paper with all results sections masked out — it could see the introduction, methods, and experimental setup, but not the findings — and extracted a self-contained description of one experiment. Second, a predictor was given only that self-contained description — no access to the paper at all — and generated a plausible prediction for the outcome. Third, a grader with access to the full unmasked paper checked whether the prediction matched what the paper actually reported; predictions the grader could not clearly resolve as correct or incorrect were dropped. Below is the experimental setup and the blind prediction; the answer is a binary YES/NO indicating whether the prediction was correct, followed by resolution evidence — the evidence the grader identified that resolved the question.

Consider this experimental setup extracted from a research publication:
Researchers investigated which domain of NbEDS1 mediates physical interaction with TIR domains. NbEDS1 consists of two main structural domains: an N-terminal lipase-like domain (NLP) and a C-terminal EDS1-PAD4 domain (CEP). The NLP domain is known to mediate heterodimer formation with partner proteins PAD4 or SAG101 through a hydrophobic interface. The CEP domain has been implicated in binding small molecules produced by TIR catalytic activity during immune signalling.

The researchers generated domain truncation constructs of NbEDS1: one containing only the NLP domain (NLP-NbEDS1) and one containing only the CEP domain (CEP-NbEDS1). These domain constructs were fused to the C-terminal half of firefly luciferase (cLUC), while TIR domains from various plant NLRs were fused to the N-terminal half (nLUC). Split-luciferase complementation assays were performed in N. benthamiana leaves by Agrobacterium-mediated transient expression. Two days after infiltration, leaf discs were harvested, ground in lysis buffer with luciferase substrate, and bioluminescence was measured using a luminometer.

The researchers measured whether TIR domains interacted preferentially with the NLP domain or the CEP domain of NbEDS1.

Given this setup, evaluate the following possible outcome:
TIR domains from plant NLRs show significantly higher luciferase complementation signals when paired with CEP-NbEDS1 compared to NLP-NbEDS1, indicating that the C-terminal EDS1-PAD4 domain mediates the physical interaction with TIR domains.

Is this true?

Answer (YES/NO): NO